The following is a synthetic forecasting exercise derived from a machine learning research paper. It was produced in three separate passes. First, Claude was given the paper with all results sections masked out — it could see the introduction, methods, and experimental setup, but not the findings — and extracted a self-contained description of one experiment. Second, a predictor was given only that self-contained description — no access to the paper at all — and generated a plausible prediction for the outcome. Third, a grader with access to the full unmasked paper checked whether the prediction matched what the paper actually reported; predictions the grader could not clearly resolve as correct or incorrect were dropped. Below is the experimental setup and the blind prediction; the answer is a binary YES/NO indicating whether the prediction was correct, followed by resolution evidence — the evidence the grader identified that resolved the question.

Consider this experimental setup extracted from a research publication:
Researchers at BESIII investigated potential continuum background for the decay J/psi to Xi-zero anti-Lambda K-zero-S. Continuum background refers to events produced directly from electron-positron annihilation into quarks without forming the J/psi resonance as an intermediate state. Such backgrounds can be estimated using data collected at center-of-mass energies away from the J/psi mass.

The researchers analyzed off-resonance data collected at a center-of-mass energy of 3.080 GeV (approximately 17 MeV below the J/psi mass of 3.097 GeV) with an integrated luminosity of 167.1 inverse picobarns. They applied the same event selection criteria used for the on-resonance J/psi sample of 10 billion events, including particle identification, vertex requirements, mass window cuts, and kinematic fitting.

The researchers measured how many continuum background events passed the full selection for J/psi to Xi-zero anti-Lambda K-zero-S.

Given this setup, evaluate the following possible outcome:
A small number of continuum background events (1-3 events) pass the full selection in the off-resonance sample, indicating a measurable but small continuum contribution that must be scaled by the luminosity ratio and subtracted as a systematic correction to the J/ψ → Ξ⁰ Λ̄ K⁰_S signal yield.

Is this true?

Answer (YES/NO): NO